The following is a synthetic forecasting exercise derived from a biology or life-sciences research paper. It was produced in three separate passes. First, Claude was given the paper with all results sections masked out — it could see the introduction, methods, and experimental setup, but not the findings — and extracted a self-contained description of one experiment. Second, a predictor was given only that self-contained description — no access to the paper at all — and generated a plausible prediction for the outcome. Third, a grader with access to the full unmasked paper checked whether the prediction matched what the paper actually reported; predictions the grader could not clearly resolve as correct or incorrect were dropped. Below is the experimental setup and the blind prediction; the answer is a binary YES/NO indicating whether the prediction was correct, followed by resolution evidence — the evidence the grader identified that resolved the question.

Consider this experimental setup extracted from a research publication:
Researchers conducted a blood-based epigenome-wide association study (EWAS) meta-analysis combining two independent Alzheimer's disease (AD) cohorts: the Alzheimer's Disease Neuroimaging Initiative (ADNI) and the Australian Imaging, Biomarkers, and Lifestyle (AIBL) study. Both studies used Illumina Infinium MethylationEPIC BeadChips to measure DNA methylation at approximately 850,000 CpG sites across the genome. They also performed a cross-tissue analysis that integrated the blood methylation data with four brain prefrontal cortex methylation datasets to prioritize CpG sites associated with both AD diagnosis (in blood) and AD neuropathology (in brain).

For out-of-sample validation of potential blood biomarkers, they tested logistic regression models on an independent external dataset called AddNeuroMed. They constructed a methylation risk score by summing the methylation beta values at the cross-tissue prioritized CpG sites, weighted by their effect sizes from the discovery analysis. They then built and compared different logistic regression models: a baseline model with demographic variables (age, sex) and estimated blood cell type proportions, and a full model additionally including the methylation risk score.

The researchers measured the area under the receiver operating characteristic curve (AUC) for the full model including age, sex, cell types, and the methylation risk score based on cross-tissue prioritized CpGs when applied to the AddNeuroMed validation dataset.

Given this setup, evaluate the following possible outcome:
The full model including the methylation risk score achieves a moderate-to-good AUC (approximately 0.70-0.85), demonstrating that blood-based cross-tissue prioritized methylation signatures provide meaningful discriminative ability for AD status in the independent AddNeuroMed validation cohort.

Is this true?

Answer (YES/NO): NO